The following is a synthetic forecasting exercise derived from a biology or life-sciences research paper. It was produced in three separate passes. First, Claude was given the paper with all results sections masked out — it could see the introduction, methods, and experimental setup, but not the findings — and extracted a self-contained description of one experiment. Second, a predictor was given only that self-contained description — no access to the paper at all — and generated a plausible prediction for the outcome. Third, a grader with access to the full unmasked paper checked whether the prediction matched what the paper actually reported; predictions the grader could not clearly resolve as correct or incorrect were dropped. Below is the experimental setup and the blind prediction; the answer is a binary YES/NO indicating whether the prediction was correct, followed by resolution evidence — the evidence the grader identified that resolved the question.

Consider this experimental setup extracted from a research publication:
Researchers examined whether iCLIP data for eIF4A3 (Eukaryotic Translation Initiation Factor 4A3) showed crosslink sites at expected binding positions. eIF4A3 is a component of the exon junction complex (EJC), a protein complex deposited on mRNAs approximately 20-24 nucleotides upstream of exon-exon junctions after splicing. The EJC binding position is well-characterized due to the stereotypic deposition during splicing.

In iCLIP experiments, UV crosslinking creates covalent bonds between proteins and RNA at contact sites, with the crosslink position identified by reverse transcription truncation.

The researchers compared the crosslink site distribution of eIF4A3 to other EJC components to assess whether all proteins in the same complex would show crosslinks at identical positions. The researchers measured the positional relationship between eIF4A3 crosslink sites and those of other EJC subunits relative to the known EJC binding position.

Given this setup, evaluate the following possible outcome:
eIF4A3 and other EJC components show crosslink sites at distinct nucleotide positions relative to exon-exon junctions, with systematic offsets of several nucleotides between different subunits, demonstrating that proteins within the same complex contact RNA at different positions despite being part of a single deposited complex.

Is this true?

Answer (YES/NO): YES